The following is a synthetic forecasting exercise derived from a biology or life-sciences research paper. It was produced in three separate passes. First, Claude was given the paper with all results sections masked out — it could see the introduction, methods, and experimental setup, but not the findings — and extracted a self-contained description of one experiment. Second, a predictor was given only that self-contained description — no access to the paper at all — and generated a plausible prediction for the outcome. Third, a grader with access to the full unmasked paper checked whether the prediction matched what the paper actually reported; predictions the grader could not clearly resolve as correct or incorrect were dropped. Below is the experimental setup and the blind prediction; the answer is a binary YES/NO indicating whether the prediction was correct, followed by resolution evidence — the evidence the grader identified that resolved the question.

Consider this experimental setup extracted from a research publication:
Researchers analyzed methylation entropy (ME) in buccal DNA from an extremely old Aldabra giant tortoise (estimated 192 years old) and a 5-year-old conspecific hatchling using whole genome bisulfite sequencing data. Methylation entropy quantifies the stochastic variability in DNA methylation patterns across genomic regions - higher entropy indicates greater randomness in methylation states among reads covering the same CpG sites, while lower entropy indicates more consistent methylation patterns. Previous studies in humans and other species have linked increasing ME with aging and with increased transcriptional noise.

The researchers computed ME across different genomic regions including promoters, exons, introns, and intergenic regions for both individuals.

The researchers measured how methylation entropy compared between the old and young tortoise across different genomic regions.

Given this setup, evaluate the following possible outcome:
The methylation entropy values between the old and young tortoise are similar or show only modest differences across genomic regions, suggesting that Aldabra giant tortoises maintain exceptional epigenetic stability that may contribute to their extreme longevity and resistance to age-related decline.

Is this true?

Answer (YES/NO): NO